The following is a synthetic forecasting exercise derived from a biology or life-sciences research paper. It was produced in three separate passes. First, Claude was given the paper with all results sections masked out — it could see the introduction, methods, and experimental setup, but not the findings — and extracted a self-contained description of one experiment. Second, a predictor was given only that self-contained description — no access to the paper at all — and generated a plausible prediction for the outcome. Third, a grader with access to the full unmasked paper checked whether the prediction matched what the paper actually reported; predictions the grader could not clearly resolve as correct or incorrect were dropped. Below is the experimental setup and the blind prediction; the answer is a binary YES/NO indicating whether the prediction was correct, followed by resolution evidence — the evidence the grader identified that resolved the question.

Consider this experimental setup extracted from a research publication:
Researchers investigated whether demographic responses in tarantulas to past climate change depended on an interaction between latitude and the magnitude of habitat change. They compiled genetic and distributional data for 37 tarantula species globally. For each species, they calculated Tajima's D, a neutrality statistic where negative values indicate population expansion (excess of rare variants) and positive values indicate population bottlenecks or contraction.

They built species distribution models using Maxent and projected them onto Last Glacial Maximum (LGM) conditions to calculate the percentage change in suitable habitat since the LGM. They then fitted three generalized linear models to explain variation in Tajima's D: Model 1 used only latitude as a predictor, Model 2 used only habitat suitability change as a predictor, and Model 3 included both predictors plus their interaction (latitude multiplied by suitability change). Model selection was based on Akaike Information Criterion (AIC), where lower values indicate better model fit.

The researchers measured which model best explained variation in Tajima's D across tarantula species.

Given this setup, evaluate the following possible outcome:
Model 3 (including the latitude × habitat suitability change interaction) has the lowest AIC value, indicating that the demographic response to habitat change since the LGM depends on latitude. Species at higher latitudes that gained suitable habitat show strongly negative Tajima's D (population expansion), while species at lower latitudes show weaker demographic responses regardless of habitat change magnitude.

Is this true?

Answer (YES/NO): NO